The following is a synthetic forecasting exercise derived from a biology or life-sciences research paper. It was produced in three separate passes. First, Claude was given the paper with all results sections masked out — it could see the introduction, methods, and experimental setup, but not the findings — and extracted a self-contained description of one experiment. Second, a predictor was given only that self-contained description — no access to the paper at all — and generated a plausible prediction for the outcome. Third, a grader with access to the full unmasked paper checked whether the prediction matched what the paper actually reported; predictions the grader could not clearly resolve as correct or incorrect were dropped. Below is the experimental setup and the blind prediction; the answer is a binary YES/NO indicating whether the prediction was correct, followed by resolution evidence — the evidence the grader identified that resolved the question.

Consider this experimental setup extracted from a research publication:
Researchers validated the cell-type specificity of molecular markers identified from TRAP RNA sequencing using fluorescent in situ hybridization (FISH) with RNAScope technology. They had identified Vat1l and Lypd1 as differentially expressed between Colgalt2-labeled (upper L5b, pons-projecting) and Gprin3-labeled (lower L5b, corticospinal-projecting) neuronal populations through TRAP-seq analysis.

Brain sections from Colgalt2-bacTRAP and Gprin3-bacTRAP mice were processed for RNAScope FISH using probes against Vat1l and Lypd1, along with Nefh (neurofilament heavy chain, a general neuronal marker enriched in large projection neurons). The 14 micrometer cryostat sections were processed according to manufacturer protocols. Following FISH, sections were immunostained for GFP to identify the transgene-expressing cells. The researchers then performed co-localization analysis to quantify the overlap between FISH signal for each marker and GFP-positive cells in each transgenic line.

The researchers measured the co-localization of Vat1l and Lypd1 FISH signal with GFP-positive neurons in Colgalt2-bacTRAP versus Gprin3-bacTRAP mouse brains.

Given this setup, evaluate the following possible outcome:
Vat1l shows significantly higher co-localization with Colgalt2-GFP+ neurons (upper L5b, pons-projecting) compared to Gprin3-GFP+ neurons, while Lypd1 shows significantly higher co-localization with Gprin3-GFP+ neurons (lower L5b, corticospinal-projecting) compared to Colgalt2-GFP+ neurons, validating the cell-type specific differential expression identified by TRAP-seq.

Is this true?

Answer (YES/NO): YES